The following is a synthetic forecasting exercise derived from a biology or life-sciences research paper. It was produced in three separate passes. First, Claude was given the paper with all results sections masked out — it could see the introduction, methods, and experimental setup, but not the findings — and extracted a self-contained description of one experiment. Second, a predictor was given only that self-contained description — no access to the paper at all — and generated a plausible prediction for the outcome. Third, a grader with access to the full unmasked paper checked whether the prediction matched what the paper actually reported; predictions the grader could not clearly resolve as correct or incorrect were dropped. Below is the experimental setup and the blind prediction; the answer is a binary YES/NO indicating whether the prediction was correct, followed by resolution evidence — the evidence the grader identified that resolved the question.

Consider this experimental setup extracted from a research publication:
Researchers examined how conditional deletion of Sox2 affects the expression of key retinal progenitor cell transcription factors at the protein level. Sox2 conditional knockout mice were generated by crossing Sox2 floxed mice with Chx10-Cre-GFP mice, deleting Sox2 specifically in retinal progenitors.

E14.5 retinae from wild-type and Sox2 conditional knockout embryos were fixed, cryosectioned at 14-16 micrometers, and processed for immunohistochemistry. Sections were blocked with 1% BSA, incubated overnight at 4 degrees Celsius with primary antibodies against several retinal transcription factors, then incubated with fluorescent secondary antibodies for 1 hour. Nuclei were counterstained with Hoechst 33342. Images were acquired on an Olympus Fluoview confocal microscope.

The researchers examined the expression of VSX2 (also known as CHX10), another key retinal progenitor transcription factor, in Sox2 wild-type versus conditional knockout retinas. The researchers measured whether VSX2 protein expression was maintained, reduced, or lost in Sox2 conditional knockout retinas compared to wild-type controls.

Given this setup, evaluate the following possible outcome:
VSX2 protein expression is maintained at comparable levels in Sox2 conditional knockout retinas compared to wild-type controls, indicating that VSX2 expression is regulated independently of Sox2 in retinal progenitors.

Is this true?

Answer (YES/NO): YES